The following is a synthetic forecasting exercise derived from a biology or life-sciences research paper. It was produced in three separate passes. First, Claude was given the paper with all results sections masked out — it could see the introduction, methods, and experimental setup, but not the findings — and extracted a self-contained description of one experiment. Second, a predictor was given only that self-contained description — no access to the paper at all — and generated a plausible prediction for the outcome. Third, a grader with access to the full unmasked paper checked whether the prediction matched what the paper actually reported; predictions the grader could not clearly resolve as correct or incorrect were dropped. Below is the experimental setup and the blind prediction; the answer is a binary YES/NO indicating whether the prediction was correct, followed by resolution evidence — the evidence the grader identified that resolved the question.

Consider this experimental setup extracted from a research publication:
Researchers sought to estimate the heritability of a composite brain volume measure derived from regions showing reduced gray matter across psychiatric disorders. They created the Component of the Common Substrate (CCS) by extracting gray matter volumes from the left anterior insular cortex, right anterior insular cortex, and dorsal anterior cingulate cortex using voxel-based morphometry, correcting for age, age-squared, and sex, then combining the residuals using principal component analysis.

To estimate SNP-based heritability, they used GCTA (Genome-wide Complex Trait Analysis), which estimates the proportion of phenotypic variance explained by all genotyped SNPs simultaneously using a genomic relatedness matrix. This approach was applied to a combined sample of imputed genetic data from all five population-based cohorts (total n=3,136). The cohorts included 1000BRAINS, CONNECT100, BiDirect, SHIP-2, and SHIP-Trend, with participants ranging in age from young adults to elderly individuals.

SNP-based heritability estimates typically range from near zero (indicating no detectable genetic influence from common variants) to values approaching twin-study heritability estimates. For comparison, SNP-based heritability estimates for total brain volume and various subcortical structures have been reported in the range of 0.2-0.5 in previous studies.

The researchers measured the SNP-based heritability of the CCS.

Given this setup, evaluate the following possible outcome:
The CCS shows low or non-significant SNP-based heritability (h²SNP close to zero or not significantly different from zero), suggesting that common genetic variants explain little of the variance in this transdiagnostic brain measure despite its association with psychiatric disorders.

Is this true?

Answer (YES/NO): NO